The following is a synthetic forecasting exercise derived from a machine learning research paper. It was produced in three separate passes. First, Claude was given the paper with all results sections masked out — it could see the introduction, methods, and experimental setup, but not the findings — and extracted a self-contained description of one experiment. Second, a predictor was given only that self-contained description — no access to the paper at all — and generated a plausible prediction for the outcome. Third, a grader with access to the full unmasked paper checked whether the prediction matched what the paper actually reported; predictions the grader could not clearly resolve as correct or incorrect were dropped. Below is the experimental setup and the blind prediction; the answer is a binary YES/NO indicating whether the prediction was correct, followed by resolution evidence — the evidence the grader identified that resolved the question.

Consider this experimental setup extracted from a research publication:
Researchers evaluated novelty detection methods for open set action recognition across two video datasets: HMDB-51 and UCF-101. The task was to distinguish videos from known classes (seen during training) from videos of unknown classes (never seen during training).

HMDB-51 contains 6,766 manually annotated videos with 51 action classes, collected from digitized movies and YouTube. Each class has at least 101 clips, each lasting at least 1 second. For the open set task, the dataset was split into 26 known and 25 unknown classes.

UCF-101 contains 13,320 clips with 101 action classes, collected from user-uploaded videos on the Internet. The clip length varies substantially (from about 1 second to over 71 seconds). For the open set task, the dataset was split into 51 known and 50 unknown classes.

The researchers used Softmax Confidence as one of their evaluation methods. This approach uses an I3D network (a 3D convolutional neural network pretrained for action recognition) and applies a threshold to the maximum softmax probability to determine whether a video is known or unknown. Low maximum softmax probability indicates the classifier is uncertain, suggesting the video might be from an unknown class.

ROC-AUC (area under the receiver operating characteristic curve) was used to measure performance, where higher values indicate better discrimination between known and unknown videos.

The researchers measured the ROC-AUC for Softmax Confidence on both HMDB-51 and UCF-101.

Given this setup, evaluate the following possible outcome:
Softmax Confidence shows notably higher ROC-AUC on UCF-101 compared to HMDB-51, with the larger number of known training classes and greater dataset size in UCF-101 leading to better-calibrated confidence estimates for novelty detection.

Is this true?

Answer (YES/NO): YES